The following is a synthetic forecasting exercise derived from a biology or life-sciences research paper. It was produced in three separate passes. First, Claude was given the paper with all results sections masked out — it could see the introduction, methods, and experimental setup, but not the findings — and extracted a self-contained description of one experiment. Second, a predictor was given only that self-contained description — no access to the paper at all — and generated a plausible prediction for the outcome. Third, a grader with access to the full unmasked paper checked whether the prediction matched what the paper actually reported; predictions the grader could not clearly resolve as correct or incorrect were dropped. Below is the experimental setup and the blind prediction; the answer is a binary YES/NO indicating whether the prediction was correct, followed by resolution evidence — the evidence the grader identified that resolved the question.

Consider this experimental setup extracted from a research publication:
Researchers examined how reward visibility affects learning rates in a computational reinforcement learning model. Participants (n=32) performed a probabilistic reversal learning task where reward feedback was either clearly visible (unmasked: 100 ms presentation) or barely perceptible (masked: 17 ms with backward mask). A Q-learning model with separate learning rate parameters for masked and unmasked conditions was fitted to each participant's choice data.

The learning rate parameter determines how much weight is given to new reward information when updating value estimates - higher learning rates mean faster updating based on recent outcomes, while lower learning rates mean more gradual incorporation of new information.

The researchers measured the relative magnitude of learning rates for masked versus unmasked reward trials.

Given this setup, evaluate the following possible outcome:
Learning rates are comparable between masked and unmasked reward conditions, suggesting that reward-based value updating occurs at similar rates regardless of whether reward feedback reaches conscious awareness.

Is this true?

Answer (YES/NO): NO